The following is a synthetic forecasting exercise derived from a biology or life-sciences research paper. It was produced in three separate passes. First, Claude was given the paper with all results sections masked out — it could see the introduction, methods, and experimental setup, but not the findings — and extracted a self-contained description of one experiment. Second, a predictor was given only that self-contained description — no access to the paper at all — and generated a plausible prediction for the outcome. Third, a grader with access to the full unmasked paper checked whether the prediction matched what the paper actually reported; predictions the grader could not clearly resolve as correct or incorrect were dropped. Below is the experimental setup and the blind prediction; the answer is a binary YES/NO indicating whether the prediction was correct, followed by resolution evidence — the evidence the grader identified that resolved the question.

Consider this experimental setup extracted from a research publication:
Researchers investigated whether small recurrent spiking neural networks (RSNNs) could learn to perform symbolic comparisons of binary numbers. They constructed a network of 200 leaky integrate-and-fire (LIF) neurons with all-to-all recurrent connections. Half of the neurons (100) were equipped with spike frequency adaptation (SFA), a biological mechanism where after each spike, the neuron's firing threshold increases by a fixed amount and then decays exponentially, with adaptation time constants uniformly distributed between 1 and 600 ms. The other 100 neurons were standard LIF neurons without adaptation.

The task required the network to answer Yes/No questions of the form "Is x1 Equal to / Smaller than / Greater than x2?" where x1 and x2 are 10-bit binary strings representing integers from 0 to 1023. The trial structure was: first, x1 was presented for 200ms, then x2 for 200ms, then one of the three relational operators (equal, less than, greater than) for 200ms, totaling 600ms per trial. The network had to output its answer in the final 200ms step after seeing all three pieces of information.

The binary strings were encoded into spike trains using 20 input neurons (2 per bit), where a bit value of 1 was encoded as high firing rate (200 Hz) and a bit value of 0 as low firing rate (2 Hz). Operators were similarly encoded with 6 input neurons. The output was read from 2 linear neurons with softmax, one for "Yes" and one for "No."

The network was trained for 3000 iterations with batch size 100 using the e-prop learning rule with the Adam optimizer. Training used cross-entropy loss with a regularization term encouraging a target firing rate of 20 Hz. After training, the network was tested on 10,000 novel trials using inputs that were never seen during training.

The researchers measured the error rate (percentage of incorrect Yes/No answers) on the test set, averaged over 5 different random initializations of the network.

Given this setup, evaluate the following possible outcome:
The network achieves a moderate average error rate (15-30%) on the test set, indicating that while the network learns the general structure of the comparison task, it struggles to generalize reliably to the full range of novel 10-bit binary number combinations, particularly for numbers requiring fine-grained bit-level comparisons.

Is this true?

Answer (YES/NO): NO